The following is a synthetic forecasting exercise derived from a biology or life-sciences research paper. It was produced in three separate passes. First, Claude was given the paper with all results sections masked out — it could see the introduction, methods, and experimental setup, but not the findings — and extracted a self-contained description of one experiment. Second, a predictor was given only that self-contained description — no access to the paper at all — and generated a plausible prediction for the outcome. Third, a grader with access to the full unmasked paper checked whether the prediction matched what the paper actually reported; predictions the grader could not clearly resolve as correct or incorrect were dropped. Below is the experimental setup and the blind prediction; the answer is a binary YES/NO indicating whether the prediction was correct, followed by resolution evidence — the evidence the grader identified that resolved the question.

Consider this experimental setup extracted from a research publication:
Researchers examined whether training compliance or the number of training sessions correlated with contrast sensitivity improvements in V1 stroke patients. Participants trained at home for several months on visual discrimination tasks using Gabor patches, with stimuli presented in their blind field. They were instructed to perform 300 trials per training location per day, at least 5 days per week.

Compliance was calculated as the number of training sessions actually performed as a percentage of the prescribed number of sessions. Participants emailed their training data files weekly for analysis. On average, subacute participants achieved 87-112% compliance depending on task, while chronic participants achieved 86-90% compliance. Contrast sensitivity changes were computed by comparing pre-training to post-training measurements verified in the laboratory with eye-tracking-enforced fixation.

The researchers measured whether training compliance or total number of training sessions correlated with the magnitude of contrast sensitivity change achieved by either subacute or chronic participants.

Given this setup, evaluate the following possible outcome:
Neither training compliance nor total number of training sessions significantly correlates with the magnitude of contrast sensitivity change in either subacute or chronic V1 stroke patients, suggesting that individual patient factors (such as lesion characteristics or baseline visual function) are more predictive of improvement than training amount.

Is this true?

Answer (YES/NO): YES